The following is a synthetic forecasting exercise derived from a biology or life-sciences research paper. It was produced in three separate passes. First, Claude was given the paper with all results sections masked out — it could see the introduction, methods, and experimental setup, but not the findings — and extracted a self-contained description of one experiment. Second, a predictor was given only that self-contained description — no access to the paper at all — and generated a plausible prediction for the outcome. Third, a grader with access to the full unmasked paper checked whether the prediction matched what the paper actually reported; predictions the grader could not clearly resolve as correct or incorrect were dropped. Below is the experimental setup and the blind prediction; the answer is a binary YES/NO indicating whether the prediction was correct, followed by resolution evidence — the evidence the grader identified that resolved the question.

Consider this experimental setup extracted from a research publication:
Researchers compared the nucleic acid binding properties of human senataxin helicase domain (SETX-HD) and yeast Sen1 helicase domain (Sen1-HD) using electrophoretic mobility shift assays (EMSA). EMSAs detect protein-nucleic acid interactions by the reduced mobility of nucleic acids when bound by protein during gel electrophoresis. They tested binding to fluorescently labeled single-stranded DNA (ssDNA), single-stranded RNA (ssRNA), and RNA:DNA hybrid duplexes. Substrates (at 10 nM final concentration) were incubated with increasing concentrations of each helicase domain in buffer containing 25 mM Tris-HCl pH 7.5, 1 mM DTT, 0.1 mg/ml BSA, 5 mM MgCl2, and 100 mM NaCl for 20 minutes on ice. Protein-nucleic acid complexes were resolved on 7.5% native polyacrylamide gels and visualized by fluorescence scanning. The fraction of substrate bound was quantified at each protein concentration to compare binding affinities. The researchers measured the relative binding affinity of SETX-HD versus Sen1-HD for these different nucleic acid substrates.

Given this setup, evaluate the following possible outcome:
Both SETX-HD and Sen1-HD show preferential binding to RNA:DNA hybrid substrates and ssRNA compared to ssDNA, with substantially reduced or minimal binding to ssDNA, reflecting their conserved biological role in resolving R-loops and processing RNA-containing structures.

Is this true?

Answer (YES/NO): NO